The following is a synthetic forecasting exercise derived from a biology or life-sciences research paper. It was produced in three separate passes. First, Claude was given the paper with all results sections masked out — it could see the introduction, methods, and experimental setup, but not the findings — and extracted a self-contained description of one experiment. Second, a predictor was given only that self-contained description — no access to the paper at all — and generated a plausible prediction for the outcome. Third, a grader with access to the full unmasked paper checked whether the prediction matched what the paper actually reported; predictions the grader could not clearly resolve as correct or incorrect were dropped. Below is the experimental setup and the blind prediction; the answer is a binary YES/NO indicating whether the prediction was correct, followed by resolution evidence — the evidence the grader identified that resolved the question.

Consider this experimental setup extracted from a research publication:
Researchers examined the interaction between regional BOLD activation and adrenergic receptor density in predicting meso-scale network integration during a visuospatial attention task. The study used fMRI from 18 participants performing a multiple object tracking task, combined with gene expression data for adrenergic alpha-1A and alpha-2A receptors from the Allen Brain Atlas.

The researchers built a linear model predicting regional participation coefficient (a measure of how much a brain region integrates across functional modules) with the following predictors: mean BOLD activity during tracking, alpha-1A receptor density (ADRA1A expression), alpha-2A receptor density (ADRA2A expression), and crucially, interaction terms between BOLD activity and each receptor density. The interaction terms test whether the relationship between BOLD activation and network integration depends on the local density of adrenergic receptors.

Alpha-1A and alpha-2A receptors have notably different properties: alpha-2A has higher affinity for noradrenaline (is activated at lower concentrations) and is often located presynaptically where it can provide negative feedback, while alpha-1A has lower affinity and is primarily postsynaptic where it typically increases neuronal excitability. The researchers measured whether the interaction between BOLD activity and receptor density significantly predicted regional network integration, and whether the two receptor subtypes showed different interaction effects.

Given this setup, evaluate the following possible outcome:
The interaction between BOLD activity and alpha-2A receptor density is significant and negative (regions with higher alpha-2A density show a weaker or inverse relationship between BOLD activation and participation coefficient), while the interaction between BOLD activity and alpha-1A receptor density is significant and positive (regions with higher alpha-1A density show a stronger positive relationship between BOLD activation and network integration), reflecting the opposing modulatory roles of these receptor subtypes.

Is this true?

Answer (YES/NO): NO